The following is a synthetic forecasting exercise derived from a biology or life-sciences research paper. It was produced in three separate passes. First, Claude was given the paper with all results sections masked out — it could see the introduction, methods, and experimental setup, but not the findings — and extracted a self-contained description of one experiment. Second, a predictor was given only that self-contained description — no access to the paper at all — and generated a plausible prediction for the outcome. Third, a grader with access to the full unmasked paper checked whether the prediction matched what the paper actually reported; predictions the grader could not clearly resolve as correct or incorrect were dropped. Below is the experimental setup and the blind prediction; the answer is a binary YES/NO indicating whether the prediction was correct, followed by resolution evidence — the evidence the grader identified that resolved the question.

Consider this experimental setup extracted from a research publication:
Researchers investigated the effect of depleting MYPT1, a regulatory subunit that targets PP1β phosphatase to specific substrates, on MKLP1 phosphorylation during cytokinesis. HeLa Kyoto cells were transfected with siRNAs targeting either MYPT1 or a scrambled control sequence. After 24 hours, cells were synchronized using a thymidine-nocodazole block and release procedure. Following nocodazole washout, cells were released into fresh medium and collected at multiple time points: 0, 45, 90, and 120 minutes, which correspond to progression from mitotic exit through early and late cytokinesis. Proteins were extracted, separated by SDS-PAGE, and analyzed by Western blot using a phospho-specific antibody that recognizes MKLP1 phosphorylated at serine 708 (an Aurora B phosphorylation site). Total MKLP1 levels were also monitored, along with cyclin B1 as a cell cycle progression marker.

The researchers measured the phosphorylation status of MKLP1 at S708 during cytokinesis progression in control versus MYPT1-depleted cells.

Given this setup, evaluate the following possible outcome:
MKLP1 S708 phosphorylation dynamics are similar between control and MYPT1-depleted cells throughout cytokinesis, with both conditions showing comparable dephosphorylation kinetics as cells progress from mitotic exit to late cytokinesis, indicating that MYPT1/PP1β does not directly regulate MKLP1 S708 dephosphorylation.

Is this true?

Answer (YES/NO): NO